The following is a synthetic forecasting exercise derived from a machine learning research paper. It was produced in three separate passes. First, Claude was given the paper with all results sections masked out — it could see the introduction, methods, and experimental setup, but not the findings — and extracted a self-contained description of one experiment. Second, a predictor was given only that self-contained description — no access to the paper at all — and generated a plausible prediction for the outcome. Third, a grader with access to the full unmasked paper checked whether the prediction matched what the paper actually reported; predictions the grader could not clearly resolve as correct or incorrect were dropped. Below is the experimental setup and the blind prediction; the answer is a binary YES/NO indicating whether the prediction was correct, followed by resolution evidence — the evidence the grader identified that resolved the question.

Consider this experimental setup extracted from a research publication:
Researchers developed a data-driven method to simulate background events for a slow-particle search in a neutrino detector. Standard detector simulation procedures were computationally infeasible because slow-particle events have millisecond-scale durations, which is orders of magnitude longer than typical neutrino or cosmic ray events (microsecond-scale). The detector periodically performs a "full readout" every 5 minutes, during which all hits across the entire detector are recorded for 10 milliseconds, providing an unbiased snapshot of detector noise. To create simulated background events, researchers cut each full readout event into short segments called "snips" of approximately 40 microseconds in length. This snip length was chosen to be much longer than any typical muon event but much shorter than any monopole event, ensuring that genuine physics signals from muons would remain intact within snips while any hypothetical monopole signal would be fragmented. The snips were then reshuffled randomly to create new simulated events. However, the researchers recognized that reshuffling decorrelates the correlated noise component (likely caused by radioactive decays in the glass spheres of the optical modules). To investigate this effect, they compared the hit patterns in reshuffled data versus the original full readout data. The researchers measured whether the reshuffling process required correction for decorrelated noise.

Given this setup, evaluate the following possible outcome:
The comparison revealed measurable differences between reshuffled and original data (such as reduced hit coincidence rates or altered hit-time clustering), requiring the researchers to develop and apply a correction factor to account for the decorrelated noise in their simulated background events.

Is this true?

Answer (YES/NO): YES